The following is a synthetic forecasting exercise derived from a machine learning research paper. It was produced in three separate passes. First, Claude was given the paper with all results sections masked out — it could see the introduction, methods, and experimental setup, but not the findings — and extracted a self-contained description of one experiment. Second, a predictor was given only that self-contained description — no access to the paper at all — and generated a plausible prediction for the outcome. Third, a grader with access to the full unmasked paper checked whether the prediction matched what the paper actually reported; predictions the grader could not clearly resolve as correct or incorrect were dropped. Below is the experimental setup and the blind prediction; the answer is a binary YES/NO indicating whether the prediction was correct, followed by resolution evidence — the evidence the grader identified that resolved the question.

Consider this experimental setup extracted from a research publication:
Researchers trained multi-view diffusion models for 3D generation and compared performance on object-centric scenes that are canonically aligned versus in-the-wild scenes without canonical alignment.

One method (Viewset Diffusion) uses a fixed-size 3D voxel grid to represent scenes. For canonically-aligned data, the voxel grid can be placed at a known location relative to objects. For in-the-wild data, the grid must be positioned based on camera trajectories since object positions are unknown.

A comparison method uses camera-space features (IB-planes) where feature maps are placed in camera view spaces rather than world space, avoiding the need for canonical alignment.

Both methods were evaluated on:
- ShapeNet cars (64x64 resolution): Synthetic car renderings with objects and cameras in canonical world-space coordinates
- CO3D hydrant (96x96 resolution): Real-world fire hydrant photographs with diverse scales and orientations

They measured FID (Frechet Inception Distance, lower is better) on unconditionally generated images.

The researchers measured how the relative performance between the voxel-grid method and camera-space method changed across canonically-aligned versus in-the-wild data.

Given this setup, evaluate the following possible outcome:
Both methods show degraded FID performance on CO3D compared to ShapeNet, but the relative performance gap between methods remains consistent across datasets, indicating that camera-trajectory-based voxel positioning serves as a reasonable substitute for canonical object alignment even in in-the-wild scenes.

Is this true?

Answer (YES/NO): NO